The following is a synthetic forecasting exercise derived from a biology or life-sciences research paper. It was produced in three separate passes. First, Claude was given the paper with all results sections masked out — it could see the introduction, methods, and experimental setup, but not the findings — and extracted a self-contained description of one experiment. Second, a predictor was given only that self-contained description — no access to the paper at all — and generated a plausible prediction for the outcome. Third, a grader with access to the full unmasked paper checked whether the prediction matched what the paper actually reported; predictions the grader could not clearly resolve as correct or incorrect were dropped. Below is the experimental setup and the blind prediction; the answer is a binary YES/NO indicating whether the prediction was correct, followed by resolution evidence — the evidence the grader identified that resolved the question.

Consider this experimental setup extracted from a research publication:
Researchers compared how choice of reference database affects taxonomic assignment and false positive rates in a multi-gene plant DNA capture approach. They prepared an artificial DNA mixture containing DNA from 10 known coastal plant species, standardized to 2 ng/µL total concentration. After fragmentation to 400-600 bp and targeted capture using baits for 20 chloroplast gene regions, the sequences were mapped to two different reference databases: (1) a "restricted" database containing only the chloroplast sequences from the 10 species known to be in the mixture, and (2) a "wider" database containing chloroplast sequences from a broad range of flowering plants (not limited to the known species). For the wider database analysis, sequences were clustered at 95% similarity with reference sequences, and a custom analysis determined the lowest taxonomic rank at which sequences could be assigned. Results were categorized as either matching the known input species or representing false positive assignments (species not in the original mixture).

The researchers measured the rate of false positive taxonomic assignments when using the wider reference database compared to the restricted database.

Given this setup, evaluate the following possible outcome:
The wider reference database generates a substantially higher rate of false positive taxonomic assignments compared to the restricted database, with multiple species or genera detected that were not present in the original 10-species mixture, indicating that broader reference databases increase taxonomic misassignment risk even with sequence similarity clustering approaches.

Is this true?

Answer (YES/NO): YES